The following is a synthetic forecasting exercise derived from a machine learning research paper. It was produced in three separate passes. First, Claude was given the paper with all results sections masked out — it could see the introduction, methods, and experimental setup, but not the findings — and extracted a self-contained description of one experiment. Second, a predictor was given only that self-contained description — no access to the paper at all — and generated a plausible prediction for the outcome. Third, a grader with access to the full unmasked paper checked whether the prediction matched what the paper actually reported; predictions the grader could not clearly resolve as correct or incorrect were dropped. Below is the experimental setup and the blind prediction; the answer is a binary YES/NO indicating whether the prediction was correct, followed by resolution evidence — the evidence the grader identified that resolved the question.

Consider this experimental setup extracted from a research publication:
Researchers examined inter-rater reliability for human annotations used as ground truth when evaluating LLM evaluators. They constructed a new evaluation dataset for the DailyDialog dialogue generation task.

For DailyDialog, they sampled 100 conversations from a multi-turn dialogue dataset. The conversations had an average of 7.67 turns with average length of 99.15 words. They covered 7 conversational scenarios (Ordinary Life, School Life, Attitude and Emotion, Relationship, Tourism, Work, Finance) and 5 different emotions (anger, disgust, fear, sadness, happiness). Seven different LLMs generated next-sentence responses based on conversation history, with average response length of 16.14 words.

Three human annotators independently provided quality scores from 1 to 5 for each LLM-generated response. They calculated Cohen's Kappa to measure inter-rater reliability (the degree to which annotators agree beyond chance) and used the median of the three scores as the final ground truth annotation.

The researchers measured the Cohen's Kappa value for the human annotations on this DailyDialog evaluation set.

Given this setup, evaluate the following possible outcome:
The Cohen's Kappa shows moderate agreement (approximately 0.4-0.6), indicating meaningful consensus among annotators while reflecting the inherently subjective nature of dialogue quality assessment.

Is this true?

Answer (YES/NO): NO